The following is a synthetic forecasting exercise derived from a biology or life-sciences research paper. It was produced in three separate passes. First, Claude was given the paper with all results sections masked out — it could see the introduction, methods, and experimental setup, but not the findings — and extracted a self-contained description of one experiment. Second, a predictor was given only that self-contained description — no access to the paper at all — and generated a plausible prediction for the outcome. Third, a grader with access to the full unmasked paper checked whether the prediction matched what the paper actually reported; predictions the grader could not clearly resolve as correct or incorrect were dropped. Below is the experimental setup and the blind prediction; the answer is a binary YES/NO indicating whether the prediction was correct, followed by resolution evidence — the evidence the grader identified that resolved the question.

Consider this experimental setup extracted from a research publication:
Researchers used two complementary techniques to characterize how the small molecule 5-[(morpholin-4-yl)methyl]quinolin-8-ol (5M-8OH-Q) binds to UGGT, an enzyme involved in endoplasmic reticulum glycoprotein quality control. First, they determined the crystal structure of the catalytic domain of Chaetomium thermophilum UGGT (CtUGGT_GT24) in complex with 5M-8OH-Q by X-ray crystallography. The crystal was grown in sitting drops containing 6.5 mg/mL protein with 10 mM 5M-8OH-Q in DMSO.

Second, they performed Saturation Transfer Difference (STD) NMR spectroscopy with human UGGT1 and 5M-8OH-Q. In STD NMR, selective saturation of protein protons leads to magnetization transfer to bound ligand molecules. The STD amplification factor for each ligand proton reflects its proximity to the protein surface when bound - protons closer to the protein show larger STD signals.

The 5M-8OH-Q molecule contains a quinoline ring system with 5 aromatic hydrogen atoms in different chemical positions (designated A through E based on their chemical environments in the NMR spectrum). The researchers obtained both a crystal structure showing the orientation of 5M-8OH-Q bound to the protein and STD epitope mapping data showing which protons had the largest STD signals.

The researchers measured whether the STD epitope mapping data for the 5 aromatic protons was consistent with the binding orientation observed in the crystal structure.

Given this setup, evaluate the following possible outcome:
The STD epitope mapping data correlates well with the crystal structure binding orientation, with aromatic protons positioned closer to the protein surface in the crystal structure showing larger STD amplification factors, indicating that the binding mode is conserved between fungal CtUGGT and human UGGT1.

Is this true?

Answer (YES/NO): YES